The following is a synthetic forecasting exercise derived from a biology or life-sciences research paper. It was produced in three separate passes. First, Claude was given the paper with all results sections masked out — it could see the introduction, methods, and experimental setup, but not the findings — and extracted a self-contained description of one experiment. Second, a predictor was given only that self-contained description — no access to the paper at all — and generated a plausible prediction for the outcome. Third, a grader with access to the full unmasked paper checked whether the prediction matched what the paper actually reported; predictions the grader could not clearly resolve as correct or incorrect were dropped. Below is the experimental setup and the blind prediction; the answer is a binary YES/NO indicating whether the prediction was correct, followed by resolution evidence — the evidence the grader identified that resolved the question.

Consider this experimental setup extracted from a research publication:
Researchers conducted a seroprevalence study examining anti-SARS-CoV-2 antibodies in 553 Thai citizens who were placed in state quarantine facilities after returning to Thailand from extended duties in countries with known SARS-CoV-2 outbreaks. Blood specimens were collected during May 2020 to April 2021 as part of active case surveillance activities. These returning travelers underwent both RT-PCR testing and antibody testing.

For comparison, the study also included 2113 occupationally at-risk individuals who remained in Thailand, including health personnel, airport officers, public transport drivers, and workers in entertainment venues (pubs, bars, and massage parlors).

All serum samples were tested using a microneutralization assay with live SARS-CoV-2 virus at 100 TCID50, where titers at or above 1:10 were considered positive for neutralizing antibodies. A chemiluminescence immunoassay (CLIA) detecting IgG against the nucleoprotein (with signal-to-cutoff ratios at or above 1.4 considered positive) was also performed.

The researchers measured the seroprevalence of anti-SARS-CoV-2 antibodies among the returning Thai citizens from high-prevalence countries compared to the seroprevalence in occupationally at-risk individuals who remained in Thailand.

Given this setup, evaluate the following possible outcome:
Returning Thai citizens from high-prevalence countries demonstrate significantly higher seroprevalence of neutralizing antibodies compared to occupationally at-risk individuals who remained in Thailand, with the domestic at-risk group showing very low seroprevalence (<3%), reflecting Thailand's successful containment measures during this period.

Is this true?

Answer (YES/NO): YES